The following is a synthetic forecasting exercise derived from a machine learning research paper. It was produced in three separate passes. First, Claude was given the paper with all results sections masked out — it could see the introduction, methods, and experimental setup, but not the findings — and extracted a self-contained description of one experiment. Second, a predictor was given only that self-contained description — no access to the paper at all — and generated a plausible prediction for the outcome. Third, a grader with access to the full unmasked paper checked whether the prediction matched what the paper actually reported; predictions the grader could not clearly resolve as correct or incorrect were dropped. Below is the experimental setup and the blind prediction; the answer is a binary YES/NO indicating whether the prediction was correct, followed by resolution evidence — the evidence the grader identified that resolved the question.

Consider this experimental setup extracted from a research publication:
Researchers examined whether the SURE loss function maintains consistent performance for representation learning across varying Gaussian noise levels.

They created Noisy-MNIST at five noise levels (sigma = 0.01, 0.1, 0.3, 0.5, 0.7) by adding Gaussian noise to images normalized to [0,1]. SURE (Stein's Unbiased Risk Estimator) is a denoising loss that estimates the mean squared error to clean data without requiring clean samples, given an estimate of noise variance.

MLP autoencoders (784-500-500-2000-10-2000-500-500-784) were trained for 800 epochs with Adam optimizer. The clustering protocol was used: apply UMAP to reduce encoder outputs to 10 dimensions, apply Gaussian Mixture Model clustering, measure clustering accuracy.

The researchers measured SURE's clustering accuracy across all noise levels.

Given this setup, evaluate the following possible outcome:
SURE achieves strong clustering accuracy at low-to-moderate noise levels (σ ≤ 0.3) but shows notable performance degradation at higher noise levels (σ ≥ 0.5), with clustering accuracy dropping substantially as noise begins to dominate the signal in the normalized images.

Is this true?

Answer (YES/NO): YES